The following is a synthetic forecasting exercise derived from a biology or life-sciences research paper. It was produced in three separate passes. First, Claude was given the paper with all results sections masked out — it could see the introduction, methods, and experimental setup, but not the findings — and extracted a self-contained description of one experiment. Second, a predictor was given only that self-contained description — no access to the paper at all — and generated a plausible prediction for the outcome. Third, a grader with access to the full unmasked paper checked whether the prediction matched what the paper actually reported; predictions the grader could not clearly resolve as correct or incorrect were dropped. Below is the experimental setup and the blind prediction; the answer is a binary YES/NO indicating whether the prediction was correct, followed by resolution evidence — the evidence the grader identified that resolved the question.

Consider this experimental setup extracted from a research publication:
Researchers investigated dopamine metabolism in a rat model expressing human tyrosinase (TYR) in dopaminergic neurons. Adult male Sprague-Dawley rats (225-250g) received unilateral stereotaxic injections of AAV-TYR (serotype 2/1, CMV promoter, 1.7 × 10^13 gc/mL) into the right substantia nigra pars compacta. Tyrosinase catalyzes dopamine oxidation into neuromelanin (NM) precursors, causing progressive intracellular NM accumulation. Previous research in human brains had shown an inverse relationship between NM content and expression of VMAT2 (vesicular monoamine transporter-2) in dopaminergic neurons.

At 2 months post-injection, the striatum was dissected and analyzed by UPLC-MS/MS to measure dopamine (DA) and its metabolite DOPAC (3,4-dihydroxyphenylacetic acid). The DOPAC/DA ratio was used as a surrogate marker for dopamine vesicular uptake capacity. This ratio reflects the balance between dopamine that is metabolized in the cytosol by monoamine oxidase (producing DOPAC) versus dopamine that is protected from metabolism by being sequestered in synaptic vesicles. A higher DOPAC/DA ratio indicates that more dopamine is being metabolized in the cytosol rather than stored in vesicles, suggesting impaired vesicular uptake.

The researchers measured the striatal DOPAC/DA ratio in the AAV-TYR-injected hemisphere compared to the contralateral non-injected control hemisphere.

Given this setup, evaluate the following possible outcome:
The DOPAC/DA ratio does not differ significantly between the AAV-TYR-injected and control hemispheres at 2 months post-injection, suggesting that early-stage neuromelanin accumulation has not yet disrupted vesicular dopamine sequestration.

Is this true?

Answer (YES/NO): NO